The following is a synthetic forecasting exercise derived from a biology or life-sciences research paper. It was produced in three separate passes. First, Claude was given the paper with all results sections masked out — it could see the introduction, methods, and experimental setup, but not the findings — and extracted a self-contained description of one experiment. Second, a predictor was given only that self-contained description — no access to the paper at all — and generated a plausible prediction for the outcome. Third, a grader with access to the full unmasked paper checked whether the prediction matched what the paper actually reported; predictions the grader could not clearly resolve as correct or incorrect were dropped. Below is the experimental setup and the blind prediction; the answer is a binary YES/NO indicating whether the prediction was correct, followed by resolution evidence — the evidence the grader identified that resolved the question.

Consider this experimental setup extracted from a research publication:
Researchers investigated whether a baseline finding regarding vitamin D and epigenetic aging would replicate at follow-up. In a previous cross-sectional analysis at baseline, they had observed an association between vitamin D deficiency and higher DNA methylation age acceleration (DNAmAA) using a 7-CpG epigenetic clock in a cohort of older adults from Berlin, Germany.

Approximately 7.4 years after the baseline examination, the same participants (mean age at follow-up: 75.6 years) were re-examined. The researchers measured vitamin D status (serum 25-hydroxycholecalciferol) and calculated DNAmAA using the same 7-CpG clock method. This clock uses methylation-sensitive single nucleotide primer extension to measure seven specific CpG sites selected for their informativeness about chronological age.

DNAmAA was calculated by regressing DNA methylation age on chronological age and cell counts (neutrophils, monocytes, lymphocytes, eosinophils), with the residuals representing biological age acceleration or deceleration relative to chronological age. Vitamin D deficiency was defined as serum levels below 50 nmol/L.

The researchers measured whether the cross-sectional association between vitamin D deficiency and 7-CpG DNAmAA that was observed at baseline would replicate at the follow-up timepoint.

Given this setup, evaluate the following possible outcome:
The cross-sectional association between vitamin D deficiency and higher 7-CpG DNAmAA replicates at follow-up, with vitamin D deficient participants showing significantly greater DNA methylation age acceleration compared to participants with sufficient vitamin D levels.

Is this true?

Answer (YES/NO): YES